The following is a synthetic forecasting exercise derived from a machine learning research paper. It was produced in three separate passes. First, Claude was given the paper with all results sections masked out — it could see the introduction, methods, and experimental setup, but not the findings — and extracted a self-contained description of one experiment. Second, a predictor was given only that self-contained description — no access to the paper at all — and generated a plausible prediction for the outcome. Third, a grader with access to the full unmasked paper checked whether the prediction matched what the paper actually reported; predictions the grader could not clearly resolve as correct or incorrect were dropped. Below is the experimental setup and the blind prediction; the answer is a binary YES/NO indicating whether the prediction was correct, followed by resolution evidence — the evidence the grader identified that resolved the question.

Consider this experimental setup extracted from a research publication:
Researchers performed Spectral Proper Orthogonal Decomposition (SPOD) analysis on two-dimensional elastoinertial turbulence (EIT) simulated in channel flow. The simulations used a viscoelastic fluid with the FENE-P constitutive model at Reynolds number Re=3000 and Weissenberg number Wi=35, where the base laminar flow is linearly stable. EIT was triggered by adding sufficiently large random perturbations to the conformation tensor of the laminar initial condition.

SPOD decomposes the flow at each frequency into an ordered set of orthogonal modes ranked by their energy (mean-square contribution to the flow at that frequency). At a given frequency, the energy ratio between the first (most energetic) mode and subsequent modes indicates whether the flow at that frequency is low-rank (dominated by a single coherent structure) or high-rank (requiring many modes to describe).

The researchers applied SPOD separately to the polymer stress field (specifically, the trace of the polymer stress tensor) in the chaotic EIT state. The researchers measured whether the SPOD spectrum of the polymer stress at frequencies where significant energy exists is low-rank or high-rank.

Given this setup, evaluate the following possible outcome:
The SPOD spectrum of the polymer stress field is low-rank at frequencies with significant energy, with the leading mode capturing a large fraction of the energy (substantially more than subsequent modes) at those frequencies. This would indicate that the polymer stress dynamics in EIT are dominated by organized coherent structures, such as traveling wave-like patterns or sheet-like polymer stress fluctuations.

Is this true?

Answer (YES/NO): NO